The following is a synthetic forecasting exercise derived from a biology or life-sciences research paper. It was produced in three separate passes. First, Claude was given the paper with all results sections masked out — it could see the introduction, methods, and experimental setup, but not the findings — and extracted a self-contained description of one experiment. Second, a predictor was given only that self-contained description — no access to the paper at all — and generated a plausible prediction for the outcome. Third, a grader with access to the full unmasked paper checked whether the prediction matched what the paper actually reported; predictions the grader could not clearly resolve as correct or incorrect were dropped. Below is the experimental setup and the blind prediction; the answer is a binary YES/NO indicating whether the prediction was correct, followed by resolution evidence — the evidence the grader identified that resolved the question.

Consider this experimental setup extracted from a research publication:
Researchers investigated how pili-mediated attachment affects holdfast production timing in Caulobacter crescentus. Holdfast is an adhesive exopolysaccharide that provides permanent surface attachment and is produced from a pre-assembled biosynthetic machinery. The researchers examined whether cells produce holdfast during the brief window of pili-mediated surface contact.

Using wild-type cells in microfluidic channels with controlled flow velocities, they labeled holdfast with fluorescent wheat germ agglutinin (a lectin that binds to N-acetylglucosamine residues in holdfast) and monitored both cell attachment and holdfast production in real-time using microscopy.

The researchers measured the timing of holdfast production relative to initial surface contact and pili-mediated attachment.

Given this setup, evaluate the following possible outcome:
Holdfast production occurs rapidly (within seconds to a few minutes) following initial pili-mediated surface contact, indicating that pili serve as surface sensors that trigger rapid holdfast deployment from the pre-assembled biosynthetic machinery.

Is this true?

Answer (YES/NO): NO